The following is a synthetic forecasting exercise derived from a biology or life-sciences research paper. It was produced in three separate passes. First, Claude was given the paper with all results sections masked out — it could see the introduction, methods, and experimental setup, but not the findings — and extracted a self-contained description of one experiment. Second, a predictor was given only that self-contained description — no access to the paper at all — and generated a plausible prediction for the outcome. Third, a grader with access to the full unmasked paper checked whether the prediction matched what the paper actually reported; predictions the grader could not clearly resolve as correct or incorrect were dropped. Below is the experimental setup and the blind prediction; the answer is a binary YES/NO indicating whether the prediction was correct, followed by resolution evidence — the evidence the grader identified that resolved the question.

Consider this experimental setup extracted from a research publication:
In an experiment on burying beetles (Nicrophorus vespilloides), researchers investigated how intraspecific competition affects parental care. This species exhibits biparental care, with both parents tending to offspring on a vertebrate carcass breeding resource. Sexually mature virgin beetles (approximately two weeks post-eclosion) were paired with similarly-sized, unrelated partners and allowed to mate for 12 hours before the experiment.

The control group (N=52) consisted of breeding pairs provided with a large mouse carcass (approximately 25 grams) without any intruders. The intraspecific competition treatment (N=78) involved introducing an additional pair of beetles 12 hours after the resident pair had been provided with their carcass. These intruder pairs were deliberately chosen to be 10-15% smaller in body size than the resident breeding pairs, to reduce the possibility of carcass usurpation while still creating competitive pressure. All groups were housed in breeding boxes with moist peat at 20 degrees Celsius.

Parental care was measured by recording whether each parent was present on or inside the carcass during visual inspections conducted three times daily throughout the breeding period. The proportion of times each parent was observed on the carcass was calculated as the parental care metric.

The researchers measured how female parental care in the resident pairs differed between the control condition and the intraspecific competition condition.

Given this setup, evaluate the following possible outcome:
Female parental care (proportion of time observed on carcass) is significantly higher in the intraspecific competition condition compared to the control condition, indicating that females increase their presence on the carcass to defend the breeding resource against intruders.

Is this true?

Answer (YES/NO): YES